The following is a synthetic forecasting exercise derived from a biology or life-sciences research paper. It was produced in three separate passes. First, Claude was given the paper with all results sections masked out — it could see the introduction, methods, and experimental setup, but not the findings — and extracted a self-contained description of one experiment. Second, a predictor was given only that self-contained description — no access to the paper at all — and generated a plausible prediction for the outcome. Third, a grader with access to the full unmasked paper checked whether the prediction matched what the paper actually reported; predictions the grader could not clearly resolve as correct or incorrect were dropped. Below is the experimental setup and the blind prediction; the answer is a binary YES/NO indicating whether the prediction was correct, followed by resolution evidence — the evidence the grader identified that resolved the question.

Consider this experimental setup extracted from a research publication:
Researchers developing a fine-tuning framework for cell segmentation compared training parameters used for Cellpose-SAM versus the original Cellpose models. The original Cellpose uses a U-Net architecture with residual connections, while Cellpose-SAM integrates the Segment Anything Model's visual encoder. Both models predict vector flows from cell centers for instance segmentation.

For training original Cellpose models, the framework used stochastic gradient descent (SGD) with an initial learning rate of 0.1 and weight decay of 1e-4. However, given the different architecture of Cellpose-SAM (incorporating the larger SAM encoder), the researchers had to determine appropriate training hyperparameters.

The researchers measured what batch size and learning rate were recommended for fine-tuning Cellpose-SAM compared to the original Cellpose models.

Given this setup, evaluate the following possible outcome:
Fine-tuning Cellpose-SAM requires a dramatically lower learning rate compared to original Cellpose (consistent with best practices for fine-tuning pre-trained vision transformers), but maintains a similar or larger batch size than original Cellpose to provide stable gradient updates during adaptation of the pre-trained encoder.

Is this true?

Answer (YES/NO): NO